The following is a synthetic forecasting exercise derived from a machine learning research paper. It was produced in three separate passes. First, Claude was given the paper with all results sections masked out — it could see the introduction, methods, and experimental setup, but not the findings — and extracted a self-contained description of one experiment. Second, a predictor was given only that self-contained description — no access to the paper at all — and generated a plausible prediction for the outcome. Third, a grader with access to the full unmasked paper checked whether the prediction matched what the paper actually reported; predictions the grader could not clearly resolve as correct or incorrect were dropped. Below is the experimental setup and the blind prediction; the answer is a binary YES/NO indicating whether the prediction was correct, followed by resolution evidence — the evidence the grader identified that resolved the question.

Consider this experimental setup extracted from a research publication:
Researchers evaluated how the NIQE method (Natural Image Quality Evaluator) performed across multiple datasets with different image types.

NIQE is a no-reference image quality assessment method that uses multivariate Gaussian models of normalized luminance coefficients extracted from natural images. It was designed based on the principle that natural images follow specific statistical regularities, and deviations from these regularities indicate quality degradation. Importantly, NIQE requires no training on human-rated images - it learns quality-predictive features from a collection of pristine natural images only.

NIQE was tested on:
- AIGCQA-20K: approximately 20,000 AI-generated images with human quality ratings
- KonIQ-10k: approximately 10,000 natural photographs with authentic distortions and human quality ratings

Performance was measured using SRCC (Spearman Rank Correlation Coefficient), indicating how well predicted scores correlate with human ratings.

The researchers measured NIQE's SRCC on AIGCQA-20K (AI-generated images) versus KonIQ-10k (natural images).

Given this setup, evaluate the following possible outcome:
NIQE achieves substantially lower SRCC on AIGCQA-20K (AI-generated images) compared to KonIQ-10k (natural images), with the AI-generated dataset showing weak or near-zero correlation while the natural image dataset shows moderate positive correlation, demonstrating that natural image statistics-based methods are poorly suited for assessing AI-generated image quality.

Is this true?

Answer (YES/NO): YES